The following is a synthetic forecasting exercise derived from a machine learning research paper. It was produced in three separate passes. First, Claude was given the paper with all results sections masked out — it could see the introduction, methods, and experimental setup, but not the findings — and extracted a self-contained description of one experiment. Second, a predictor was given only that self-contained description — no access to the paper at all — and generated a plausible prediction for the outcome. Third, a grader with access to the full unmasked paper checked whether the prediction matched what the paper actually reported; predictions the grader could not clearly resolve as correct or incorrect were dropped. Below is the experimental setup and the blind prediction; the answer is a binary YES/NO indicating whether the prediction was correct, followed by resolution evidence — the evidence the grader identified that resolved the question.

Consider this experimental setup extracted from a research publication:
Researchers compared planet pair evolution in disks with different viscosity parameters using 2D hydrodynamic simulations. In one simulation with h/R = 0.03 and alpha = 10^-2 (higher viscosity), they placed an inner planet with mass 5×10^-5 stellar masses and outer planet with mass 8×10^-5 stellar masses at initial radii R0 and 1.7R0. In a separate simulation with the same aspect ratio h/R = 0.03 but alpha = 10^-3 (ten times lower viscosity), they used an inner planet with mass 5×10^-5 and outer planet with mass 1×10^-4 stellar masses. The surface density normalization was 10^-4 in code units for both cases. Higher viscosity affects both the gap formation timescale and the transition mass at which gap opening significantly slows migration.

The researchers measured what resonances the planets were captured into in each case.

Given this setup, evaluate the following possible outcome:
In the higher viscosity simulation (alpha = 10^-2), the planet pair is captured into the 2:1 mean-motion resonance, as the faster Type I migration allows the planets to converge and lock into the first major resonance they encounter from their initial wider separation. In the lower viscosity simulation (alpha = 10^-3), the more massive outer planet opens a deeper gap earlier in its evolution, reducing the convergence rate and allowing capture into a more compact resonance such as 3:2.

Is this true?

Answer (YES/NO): NO